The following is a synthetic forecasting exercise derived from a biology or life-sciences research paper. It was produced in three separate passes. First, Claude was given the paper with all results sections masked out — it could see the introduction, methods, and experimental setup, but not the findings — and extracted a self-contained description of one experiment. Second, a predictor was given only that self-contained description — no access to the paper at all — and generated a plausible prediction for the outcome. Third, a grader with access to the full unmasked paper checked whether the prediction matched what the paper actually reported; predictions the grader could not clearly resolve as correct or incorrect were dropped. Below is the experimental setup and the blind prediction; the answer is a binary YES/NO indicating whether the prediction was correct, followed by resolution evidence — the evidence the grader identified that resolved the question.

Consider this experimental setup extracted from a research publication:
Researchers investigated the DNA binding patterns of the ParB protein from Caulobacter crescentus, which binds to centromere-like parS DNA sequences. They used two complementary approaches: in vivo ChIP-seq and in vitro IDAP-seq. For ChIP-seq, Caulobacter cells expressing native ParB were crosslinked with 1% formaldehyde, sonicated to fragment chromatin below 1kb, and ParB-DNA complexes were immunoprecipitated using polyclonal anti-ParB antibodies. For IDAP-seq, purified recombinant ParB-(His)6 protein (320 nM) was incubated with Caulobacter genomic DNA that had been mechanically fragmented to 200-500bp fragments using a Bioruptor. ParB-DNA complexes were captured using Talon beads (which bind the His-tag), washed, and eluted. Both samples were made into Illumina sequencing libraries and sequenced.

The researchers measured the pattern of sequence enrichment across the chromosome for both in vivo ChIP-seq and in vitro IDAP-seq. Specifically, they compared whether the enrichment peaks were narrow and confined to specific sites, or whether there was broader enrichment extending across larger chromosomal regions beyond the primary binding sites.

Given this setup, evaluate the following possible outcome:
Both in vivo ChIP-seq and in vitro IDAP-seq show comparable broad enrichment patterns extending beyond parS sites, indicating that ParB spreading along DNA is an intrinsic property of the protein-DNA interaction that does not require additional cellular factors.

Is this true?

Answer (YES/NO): NO